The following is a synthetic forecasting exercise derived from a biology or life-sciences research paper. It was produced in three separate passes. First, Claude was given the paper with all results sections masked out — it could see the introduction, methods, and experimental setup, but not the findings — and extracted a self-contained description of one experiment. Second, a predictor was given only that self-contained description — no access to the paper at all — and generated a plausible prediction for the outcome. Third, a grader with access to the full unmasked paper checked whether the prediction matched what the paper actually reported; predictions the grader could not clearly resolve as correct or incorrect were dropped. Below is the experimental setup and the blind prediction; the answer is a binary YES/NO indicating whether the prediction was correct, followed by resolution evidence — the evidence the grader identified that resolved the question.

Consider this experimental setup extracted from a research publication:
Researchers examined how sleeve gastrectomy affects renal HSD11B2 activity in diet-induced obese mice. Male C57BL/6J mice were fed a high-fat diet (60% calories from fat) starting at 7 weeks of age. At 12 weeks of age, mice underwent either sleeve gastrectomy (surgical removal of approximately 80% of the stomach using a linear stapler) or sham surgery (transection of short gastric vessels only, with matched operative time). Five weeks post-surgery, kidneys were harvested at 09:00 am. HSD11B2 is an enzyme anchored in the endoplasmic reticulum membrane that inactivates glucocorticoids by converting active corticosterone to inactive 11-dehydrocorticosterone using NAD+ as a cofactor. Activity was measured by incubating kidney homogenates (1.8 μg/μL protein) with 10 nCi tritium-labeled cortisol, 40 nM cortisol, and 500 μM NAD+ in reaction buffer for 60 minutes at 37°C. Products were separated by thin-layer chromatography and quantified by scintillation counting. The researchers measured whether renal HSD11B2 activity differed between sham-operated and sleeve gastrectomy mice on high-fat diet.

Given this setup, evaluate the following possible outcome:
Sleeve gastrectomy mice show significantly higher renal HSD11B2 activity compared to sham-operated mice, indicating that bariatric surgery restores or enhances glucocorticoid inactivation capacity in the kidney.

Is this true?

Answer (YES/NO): NO